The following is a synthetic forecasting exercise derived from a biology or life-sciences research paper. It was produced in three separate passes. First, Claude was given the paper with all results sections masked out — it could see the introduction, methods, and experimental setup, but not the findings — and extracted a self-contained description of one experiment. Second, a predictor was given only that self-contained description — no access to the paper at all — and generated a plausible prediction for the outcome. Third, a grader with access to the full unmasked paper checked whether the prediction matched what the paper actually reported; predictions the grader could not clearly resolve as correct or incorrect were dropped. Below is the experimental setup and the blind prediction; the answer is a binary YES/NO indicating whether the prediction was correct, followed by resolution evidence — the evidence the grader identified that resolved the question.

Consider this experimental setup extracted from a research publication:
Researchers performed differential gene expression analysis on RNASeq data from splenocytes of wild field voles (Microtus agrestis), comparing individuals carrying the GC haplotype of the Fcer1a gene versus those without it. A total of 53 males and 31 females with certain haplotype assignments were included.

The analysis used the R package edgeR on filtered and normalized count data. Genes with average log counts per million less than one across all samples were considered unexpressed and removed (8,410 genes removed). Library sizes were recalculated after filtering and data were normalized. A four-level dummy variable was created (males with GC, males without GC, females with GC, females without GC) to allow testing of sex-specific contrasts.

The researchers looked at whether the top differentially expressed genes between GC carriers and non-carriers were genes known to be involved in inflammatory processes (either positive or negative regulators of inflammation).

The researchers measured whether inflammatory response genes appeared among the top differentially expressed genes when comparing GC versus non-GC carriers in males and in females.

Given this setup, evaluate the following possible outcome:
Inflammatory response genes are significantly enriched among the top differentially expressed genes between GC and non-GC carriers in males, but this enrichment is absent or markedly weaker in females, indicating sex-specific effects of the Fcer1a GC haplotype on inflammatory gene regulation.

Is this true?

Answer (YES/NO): NO